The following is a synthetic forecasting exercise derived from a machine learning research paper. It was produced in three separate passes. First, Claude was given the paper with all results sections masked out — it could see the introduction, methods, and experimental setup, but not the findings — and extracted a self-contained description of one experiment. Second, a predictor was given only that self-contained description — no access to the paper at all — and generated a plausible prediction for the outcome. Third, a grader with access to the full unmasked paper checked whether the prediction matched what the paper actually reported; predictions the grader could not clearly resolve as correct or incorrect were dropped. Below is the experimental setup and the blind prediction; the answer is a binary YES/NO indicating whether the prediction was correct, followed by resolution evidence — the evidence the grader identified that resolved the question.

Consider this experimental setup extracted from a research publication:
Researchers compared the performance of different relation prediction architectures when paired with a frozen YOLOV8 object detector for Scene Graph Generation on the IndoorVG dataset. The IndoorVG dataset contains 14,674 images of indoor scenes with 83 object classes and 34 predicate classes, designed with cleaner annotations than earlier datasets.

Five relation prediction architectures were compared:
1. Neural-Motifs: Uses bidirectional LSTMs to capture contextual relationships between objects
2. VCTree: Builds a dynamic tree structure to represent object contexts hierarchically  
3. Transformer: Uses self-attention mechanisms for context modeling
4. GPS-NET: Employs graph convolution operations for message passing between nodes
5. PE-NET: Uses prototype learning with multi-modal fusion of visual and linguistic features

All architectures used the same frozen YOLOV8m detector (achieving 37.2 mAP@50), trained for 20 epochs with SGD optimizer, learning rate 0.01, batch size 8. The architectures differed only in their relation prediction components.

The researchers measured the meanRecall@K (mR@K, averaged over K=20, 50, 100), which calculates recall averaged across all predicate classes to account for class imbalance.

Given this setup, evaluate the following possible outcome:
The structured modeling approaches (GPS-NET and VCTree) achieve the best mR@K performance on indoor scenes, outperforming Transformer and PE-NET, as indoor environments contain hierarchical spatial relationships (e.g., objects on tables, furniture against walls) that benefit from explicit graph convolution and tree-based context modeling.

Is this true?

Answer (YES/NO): NO